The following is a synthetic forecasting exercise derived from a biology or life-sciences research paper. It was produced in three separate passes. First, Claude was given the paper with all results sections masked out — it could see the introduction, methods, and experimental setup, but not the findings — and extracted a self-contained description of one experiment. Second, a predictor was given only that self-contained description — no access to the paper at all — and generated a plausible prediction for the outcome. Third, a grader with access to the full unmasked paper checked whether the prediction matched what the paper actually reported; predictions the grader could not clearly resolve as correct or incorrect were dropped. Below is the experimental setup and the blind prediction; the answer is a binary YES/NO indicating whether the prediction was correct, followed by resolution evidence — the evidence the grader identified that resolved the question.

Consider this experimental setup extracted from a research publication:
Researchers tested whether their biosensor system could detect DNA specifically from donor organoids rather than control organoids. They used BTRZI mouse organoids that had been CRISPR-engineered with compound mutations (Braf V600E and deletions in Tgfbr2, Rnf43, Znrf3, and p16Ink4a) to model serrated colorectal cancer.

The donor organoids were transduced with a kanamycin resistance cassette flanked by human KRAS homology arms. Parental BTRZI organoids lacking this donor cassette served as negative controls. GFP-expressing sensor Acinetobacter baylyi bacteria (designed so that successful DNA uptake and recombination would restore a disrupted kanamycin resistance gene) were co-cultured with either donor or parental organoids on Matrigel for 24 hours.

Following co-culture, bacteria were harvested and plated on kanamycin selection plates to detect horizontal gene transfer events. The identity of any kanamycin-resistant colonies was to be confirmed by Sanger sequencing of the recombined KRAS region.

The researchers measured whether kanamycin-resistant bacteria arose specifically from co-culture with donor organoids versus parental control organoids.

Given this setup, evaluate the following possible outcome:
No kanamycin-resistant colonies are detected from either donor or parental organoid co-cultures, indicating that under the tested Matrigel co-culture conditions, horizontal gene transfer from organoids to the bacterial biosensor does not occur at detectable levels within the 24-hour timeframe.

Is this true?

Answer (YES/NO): NO